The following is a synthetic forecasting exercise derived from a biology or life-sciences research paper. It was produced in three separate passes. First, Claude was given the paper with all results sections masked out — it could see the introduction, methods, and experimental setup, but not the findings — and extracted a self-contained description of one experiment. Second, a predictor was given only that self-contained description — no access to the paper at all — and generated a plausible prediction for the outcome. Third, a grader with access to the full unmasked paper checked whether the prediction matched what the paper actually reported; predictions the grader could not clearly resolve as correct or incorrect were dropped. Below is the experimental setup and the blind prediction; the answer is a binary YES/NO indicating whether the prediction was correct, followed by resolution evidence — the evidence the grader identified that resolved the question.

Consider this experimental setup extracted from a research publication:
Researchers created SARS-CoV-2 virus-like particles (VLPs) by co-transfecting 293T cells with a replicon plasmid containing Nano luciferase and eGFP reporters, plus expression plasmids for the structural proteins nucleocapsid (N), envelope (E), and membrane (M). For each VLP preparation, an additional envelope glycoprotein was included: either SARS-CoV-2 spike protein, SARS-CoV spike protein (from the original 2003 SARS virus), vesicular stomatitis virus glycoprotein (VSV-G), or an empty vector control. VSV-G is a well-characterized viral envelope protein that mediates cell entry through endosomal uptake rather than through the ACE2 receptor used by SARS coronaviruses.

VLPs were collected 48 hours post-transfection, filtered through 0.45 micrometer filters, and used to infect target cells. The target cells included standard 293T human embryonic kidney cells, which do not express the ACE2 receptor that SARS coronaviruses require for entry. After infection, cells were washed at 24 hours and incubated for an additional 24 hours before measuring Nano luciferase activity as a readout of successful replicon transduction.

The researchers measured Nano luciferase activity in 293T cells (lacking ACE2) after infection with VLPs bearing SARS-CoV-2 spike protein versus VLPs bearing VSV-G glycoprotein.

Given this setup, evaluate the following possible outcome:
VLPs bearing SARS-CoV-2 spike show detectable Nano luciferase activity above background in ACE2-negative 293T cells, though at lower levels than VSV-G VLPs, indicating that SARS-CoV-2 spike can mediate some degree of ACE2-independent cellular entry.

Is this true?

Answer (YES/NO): NO